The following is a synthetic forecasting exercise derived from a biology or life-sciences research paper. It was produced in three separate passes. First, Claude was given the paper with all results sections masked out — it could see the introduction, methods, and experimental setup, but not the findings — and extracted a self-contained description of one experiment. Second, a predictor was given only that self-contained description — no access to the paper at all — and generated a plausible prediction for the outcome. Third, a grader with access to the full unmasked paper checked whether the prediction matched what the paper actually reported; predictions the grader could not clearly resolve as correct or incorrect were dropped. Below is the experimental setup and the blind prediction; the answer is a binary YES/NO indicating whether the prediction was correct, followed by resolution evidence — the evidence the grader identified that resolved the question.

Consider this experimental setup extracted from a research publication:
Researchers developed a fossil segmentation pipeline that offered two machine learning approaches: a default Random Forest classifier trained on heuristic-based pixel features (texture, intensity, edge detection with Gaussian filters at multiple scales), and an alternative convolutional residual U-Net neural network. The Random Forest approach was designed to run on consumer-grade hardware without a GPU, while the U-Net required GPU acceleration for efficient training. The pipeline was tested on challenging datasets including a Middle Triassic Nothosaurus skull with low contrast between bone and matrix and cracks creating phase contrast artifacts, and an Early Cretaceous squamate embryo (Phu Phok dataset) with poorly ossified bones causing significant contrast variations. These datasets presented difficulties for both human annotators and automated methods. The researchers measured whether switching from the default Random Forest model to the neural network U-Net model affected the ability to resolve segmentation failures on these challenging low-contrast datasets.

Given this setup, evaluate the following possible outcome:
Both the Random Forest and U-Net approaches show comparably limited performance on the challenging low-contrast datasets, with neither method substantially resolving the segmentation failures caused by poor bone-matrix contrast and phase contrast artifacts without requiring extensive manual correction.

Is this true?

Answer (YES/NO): NO